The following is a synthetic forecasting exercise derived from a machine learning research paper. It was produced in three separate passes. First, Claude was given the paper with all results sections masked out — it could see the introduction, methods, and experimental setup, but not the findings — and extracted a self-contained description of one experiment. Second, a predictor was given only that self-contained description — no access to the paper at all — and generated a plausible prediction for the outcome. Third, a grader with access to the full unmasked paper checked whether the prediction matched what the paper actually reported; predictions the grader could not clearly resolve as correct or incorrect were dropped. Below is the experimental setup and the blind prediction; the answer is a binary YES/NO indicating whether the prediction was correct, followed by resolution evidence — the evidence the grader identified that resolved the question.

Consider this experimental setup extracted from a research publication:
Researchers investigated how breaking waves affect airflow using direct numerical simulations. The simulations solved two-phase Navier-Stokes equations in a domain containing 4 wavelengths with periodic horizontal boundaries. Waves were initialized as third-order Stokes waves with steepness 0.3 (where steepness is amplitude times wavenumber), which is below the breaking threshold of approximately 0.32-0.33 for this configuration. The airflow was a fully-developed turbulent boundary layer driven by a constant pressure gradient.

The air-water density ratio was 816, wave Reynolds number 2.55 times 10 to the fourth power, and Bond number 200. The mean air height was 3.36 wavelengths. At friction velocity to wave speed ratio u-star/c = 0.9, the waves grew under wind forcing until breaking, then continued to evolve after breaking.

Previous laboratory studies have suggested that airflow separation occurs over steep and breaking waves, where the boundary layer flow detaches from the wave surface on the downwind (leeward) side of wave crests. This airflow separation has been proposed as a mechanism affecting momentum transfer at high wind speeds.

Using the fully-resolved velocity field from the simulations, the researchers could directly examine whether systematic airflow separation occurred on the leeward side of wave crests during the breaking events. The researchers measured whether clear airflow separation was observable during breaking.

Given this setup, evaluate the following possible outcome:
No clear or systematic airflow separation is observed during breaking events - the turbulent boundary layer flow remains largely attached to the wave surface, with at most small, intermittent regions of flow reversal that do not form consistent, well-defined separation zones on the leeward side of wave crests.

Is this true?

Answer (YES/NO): NO